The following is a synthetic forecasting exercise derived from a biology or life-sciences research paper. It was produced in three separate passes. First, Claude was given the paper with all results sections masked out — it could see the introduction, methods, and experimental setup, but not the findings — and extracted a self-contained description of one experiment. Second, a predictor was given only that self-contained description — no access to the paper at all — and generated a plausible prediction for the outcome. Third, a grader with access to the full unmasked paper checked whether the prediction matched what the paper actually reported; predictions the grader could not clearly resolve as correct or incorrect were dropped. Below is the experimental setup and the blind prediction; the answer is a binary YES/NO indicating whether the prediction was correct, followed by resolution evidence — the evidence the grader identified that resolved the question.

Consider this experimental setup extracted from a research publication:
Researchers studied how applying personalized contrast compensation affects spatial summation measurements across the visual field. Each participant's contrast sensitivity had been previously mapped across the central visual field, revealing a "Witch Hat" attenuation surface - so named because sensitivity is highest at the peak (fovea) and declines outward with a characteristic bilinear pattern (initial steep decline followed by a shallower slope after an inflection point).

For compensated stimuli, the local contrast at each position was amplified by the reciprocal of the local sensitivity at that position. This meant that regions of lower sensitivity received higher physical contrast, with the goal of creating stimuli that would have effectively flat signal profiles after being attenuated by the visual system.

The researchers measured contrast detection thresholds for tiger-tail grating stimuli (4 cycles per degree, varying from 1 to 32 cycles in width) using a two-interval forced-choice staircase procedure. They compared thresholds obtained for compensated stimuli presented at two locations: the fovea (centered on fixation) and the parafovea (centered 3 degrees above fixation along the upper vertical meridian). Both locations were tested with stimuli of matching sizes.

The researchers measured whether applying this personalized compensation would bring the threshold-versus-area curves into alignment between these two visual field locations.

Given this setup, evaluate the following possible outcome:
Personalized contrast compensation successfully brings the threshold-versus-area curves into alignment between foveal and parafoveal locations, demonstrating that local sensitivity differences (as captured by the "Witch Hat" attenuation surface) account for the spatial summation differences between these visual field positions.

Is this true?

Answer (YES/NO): YES